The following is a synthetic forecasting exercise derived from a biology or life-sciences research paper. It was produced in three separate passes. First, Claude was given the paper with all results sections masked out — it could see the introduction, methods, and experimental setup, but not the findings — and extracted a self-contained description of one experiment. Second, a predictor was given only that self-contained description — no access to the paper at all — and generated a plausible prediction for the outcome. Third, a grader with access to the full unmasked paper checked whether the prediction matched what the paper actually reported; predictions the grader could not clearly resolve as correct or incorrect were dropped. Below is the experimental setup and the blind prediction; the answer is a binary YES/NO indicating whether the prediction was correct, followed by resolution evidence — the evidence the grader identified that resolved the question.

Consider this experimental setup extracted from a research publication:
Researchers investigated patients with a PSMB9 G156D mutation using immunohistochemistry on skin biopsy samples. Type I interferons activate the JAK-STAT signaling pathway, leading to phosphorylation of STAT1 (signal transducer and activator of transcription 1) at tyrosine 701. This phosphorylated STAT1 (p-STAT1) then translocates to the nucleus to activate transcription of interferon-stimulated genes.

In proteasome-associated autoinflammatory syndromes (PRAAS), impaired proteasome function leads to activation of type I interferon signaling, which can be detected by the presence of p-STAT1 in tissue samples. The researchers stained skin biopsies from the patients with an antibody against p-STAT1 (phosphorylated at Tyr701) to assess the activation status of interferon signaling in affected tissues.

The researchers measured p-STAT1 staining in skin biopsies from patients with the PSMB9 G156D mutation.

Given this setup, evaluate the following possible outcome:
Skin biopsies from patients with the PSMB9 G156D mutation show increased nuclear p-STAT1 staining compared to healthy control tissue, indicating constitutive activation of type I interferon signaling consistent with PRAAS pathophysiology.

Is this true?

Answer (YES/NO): YES